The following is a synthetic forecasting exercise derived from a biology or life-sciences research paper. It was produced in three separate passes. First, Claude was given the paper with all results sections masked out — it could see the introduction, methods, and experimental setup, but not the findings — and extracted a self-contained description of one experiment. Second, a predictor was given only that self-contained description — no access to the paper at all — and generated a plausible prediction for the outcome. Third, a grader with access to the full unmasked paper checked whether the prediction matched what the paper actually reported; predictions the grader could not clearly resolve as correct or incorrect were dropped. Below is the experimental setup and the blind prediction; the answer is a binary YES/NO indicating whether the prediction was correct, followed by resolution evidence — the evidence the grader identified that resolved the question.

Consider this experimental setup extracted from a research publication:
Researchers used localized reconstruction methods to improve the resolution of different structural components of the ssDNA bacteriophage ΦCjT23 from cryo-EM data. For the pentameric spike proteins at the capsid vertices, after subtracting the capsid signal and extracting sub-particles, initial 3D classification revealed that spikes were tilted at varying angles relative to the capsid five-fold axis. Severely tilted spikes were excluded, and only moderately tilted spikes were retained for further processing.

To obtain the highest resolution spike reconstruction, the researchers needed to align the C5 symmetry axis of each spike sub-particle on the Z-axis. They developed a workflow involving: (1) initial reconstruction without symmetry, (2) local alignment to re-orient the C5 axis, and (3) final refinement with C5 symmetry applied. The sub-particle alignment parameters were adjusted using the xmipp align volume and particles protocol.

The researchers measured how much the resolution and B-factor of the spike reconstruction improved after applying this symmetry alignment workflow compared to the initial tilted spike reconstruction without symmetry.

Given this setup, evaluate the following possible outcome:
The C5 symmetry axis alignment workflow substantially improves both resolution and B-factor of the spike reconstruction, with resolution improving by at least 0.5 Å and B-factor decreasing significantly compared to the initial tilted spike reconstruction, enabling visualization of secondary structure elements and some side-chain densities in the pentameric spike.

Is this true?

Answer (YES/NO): NO